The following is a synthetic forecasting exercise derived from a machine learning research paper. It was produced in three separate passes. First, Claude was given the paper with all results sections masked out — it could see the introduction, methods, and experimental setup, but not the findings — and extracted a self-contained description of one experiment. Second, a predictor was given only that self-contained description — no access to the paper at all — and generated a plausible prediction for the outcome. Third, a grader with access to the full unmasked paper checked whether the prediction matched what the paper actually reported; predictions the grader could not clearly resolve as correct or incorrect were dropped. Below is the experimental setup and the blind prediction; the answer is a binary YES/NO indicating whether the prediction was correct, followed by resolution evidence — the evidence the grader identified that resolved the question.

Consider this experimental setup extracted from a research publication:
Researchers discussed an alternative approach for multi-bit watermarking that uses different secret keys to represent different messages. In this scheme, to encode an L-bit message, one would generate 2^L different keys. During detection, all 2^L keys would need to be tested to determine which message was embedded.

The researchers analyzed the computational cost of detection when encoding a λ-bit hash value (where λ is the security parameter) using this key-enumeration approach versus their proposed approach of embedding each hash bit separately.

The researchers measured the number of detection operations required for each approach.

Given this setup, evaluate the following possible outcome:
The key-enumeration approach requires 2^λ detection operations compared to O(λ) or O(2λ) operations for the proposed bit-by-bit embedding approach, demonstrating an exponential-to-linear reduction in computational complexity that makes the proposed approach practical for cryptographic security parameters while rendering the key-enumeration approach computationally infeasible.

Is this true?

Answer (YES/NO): YES